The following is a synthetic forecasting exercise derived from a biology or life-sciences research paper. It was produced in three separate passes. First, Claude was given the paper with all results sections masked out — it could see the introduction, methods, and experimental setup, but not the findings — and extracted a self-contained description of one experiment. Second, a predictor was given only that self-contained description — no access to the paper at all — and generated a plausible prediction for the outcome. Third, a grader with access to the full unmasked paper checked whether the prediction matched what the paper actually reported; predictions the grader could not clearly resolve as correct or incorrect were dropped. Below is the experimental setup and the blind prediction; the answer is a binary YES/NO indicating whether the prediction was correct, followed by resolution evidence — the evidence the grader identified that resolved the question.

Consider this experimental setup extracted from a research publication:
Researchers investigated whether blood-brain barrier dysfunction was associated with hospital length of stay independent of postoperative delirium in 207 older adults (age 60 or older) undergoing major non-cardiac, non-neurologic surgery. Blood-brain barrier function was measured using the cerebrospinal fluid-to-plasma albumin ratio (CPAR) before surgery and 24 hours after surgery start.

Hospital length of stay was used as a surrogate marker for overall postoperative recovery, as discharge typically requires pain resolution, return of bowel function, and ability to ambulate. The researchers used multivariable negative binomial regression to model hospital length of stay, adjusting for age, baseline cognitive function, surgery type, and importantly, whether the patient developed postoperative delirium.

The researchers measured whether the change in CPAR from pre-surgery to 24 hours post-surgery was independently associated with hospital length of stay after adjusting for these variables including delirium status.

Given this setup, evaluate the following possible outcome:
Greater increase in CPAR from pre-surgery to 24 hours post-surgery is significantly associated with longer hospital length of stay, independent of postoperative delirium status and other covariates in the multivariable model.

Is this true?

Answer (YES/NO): YES